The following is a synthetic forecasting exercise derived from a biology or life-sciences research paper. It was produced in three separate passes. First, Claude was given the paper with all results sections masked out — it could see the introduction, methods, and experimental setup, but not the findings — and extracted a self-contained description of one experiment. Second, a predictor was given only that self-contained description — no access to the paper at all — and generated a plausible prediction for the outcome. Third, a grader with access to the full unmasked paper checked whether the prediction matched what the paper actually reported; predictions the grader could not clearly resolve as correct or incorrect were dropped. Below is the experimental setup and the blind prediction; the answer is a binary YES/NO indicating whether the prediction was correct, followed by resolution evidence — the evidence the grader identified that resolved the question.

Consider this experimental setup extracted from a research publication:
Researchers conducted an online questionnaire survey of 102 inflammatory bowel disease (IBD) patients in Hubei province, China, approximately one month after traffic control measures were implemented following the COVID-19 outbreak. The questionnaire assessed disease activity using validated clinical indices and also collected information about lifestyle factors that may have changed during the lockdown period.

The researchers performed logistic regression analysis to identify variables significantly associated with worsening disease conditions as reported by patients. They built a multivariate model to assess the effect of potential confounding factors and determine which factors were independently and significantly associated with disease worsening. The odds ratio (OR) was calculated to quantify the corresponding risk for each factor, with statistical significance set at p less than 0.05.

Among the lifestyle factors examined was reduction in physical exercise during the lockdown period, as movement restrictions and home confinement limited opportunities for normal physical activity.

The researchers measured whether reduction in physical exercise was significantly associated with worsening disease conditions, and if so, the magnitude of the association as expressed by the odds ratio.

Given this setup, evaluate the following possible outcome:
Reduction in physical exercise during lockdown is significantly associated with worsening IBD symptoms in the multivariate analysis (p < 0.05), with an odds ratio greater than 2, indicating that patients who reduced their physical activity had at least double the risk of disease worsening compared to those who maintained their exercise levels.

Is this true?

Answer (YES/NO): YES